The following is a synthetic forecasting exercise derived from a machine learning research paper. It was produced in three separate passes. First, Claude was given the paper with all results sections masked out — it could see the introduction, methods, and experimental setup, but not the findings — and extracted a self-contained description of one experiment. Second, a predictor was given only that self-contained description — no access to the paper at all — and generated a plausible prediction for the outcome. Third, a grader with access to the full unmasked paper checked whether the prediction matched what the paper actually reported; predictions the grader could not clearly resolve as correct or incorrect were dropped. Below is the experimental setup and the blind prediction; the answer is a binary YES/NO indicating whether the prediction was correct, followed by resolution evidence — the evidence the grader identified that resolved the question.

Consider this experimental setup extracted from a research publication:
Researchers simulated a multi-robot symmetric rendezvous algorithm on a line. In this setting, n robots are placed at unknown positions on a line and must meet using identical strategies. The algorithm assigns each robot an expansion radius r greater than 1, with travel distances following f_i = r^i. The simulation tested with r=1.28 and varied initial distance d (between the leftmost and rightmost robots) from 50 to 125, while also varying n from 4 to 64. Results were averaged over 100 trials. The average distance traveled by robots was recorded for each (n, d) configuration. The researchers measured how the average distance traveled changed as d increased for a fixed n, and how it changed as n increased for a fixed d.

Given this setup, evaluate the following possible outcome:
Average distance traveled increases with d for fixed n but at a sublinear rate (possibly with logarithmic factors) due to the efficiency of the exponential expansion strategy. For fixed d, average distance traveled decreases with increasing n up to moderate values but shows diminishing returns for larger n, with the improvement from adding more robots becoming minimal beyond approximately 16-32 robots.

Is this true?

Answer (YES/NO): NO